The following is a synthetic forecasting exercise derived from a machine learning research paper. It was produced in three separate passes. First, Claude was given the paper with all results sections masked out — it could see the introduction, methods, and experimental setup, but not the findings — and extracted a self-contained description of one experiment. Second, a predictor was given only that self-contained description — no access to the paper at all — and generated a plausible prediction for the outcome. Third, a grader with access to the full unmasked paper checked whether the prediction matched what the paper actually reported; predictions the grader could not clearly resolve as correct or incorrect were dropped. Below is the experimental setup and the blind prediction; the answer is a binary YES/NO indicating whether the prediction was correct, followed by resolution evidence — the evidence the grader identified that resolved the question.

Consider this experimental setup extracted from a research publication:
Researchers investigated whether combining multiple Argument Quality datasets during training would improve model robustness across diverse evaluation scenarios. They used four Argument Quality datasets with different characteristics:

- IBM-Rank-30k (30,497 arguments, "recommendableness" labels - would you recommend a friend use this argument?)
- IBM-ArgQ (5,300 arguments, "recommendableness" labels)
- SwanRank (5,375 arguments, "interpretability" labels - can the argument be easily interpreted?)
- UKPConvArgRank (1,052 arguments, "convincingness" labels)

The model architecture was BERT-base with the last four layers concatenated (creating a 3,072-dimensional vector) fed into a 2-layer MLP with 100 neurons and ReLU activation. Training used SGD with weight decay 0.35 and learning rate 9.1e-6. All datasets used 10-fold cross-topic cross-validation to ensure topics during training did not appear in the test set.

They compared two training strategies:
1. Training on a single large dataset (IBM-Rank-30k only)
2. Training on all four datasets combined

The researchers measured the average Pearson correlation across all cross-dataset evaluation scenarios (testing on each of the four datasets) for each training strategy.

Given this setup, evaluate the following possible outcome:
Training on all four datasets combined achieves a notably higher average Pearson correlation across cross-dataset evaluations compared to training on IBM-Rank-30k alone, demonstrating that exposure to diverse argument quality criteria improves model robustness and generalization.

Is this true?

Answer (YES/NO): NO